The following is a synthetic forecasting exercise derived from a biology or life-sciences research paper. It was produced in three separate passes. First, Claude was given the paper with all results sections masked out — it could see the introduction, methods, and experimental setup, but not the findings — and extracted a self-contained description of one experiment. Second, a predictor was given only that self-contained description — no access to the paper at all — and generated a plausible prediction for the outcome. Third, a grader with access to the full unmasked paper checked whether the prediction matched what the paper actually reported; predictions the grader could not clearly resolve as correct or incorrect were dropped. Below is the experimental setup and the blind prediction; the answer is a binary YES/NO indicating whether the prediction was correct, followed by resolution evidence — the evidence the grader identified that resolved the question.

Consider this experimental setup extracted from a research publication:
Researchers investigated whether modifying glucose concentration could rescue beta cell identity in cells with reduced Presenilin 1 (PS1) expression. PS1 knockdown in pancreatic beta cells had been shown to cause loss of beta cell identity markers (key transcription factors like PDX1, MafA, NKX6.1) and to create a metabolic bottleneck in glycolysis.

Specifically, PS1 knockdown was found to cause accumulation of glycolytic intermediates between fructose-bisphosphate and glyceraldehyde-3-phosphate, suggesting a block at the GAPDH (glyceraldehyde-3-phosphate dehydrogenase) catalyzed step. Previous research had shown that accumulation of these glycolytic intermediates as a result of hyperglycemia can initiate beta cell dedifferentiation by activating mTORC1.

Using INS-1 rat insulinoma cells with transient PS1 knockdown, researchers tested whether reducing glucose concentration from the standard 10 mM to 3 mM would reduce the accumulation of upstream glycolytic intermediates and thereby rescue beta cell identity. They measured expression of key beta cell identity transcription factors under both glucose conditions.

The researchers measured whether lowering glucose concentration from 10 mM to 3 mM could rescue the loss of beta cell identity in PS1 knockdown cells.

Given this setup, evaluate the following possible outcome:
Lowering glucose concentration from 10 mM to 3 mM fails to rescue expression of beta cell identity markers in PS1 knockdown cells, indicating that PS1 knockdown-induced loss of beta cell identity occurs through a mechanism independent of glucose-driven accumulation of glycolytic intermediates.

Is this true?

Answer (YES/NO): NO